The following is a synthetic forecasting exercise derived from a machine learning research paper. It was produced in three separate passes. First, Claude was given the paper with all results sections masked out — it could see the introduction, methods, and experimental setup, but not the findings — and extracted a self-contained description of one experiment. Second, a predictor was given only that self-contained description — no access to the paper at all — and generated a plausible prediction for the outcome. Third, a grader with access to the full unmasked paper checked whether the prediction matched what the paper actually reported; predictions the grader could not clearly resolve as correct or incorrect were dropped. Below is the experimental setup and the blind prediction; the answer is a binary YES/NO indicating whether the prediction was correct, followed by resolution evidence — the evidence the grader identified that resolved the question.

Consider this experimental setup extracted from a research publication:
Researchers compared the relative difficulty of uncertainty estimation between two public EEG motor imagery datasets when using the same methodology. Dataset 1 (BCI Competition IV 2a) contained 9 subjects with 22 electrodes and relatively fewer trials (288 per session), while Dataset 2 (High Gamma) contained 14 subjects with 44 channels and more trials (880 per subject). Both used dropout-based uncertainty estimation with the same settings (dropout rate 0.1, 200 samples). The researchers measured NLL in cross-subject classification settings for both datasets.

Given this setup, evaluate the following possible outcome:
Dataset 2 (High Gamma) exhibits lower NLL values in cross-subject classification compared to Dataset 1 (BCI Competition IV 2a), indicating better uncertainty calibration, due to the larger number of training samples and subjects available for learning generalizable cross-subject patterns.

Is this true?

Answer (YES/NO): YES